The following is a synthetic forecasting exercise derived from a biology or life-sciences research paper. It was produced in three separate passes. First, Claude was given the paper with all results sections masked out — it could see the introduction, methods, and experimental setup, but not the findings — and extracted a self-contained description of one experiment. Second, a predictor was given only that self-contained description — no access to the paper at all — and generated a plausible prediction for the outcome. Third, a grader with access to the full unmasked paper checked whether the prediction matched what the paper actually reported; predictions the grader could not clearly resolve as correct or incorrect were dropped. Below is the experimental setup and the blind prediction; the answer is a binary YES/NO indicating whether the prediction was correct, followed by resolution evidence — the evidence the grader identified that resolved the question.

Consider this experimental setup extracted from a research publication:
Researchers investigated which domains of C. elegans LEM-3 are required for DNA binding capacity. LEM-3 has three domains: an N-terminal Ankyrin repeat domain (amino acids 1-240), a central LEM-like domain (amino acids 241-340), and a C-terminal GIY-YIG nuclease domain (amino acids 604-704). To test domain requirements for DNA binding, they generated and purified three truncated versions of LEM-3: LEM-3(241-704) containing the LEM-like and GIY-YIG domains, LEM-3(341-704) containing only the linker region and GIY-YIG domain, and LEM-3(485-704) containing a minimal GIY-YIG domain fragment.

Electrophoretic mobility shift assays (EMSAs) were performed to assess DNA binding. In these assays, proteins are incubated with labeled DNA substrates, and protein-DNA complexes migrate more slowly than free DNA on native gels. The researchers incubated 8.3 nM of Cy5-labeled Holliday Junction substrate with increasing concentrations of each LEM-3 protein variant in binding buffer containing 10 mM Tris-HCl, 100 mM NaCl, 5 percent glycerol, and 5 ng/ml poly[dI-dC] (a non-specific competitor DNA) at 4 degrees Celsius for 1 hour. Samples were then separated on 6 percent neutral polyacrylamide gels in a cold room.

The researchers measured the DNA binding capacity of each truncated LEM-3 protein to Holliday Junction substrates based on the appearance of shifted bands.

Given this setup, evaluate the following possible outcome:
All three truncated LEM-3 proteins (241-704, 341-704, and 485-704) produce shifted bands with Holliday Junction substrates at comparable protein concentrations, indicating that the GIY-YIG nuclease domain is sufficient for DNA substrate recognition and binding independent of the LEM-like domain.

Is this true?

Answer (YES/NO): NO